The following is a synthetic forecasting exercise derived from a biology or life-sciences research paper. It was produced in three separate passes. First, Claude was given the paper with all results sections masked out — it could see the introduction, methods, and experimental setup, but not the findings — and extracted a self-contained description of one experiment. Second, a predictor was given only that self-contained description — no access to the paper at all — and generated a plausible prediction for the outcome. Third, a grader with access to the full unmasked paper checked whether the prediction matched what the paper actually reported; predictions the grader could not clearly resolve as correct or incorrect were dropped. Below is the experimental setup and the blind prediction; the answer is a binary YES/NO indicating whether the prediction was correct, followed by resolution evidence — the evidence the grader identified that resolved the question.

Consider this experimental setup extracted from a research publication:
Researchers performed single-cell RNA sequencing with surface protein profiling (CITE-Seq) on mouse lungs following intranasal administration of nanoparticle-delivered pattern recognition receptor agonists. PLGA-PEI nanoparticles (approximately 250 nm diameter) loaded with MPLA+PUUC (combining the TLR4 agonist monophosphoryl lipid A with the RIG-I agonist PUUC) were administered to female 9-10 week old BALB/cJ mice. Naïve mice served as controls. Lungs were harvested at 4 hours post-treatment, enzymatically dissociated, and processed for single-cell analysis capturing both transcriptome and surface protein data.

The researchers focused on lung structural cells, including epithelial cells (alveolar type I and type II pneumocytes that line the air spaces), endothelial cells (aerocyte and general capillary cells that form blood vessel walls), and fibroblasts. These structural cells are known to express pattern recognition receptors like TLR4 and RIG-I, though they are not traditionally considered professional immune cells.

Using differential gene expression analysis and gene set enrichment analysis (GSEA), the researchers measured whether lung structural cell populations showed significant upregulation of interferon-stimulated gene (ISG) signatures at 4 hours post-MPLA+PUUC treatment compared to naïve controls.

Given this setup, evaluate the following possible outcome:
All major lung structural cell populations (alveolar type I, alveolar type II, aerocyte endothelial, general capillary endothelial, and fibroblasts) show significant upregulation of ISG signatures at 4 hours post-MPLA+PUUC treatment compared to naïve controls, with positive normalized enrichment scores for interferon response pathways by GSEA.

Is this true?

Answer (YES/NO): NO